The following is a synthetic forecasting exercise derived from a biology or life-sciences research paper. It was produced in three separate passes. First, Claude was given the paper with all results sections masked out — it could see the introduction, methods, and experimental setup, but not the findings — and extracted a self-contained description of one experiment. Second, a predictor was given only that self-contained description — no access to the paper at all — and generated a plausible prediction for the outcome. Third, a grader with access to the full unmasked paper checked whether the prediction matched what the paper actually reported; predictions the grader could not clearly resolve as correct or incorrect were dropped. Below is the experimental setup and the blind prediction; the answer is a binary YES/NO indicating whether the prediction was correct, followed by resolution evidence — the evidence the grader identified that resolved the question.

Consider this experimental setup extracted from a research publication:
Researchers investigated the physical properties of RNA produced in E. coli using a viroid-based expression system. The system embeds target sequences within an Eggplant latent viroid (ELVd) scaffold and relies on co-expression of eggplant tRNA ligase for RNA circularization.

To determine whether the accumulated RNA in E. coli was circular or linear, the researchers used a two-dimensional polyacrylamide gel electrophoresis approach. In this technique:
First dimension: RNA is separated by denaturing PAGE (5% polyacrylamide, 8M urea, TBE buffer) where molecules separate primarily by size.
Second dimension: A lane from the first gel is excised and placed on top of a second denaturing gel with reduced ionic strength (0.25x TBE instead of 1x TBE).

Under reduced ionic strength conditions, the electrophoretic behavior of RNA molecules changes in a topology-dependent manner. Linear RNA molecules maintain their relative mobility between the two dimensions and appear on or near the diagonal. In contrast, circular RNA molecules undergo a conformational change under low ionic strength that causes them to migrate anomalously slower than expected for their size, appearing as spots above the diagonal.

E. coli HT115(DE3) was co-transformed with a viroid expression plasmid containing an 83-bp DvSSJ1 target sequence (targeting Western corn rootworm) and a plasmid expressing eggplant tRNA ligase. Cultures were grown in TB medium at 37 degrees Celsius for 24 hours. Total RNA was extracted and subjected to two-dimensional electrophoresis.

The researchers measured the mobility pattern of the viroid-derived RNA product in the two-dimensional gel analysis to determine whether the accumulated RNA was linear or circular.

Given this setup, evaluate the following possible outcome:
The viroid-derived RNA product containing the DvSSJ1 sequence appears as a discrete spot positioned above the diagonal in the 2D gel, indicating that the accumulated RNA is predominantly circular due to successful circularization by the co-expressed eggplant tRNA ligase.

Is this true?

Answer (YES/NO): NO